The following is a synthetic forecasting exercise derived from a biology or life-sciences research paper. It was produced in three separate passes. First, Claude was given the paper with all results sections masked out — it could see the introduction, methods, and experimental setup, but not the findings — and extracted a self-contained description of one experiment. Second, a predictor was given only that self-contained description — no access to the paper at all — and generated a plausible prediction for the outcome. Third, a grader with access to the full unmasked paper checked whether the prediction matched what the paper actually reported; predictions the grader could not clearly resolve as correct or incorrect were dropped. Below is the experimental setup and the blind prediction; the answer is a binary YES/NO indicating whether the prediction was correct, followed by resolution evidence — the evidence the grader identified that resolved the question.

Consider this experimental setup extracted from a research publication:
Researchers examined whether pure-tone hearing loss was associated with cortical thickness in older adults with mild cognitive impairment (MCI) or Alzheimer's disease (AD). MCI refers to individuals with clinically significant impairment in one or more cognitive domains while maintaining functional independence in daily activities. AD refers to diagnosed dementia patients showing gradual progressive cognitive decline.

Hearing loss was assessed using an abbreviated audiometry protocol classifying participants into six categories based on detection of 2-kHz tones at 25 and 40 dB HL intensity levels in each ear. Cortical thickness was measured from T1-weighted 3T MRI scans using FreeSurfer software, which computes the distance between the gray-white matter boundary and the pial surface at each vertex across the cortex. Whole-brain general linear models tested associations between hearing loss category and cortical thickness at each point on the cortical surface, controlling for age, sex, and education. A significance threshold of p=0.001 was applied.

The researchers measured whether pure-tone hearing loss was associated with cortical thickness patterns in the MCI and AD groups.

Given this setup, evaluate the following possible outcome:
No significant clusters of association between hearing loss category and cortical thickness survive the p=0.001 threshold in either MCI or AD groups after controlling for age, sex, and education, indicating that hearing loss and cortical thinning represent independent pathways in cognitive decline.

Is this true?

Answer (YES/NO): YES